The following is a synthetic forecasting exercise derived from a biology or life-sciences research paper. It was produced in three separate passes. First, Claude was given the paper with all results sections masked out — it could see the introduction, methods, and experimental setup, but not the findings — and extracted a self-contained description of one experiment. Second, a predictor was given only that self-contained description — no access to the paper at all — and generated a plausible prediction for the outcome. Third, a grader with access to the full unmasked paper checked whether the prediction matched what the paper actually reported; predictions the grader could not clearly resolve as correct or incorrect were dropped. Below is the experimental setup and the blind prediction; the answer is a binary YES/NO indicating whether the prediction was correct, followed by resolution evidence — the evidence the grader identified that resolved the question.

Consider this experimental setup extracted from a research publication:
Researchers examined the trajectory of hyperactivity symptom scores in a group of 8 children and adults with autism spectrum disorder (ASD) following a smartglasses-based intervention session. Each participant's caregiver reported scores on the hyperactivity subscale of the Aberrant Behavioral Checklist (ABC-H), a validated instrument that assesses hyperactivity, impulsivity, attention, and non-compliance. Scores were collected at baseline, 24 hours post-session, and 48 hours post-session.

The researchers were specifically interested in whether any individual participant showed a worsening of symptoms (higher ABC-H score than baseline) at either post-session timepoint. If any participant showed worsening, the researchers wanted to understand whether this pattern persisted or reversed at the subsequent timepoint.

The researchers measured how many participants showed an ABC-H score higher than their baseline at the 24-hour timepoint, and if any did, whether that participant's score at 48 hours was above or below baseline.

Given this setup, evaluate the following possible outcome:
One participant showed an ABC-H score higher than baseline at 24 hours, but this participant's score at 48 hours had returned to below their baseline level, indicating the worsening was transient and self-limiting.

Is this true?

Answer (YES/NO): YES